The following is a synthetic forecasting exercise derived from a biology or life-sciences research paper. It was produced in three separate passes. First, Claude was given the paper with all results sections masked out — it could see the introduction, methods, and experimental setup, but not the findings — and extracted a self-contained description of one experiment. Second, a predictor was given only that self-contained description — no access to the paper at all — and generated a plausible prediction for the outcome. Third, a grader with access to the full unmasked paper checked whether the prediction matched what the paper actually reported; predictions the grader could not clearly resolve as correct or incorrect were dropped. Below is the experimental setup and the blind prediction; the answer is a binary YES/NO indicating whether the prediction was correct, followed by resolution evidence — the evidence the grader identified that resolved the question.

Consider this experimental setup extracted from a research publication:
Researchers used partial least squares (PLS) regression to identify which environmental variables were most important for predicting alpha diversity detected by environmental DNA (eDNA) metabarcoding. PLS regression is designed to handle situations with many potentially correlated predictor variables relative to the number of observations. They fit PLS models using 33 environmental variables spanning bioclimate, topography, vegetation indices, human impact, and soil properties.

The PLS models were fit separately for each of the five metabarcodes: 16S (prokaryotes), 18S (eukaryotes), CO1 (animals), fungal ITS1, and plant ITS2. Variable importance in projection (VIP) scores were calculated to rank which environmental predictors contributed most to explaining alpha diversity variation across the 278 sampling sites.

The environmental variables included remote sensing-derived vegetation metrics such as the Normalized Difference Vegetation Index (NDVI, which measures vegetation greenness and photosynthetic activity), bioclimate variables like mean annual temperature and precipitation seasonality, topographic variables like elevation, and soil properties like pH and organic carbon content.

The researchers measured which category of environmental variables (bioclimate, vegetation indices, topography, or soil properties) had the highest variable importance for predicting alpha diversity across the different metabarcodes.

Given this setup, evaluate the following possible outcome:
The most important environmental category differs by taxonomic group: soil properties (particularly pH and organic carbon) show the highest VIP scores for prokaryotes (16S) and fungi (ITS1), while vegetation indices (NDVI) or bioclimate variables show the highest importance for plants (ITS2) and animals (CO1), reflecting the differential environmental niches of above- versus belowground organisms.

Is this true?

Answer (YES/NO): NO